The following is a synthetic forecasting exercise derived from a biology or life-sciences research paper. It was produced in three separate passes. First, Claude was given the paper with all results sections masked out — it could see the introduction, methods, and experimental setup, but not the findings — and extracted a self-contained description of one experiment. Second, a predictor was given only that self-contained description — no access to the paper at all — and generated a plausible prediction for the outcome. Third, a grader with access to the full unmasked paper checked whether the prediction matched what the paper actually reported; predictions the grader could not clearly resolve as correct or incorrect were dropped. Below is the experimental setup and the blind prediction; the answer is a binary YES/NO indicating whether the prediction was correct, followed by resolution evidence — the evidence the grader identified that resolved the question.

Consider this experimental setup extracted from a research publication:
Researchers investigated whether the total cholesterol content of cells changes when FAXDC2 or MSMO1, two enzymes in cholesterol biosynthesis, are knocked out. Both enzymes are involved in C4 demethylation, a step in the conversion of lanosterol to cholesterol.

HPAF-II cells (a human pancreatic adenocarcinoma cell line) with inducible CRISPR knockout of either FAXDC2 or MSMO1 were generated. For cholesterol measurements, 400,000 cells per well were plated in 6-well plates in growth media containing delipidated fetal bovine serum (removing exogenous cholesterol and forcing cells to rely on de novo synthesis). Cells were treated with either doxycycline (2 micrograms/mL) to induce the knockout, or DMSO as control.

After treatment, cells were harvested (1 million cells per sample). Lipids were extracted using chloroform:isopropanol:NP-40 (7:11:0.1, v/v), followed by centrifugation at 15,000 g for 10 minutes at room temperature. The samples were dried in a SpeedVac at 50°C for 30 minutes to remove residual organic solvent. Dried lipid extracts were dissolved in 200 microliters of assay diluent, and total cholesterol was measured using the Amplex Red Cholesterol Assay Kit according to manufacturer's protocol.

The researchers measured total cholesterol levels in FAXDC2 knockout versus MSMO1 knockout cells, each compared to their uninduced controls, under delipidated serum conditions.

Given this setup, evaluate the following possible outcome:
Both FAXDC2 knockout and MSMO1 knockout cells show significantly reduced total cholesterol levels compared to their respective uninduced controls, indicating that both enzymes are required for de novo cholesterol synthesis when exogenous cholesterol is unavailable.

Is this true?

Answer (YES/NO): NO